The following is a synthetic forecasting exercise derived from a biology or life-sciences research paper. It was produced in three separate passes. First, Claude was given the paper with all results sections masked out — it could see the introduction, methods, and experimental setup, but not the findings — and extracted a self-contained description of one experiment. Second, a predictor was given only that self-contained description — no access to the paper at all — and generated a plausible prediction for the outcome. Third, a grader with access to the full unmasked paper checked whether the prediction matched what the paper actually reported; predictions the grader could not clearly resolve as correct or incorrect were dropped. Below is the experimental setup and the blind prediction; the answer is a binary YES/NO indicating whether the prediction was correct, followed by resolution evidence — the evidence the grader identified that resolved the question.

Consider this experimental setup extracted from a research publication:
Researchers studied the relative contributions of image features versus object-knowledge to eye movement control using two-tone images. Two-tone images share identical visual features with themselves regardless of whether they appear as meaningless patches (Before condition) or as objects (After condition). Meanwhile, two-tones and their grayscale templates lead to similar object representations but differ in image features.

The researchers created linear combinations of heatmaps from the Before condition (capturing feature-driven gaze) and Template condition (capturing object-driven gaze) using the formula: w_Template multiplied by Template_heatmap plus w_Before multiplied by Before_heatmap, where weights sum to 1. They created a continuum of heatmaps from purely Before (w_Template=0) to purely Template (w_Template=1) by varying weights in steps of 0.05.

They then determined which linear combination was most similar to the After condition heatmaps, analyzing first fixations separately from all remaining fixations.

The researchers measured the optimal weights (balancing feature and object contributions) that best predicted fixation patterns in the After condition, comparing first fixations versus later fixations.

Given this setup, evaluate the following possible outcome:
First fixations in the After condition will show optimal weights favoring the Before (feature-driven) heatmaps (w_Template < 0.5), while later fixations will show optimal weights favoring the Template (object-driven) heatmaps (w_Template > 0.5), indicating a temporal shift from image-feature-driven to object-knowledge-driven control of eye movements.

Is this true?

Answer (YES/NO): YES